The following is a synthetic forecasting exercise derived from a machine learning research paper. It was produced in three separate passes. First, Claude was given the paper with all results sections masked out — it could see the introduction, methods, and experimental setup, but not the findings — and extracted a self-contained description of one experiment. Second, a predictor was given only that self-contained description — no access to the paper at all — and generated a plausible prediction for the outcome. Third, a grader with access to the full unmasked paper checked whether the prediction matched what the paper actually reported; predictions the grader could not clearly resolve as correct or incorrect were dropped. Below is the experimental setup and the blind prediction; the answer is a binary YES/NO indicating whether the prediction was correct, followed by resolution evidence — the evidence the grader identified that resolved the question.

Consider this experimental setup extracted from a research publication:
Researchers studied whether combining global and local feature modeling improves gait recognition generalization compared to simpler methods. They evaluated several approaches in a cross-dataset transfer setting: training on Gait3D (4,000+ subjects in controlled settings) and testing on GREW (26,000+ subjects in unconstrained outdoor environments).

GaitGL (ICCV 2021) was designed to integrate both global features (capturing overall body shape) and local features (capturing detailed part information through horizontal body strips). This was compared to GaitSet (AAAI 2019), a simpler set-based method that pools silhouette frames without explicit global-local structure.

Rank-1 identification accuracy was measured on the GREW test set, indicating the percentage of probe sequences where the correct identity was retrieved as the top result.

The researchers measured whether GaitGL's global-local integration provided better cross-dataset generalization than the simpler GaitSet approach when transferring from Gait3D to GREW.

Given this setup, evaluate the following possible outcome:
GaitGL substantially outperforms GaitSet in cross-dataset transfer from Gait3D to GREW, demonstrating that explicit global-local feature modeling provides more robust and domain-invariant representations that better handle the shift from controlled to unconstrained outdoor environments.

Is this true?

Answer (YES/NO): NO